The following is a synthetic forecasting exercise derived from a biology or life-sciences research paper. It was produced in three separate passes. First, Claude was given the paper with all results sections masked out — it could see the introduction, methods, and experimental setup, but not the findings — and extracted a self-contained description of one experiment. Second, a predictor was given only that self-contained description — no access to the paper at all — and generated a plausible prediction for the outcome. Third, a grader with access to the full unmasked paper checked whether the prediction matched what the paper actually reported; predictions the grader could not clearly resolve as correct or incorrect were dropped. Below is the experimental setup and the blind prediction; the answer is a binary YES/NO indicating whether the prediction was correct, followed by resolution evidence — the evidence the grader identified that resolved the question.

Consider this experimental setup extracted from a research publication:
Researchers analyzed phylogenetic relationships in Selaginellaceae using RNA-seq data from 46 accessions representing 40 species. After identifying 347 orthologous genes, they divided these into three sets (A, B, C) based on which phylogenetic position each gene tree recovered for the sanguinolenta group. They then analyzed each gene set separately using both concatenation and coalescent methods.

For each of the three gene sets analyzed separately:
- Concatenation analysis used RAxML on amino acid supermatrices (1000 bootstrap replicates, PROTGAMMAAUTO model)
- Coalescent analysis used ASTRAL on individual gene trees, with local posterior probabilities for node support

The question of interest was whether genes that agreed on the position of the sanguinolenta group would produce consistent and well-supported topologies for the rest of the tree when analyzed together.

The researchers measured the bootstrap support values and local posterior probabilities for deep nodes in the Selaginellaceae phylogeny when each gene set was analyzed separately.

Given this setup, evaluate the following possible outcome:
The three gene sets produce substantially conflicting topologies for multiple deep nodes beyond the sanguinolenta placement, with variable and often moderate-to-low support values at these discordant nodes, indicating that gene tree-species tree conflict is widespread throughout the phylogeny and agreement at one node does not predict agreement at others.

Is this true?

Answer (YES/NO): NO